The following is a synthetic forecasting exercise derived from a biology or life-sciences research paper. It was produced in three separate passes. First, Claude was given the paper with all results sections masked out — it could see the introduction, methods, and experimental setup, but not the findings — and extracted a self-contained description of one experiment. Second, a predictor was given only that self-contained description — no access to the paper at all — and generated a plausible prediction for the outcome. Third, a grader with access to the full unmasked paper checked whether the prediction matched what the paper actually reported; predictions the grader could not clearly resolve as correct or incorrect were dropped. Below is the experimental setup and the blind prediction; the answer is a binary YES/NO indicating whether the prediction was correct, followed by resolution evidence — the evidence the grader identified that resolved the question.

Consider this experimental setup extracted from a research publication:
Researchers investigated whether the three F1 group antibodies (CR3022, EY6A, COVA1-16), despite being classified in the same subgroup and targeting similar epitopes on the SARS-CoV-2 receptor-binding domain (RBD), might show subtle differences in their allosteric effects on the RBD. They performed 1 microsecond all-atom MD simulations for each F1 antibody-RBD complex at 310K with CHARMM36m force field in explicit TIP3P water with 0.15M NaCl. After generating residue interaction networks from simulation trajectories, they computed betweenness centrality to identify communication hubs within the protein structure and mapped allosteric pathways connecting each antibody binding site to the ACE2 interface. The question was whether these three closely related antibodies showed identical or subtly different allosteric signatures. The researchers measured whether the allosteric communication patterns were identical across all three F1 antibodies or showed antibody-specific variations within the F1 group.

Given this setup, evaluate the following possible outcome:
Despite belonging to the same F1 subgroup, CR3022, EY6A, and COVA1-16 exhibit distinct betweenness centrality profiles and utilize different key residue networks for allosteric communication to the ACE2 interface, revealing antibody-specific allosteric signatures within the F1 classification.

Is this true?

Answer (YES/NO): YES